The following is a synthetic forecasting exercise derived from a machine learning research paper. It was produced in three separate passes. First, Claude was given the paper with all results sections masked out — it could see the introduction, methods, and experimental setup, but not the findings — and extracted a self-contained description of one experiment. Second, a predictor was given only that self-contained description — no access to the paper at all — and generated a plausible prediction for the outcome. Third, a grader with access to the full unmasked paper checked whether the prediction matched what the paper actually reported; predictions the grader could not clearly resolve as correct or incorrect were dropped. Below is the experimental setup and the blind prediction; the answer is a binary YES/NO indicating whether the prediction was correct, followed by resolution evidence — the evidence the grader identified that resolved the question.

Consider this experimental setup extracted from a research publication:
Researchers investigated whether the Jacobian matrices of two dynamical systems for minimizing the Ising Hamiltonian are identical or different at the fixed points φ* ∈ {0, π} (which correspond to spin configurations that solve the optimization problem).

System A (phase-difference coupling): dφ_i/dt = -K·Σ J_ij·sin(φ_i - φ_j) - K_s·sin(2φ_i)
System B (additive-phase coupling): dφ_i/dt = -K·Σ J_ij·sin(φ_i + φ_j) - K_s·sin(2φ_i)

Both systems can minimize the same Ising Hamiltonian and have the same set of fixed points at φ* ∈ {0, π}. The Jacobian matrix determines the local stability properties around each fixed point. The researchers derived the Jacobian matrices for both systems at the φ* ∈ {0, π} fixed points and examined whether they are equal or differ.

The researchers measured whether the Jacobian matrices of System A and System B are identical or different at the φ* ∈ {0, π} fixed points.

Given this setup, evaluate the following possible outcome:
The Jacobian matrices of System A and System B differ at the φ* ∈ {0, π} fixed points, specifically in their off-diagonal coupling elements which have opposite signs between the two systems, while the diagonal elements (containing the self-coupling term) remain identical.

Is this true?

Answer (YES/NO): NO